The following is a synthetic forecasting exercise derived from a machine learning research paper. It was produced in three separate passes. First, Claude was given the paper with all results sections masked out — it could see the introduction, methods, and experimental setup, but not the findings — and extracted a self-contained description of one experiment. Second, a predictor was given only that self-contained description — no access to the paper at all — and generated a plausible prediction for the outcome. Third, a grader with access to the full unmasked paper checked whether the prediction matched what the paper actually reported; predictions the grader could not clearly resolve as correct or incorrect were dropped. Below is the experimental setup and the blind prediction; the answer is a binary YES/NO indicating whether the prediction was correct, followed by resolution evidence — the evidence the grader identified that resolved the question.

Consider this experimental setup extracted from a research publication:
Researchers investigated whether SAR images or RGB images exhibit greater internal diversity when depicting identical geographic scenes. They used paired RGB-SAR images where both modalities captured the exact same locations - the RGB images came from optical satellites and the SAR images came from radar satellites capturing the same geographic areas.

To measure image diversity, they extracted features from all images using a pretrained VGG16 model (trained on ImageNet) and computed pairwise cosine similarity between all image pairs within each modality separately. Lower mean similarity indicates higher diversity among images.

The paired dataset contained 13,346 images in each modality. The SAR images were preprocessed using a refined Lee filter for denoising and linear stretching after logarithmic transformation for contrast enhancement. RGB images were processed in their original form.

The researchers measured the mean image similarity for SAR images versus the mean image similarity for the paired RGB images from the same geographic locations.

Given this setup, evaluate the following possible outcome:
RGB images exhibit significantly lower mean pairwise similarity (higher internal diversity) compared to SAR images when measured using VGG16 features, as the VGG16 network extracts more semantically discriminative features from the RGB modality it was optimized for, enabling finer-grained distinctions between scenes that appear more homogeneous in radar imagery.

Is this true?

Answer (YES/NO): YES